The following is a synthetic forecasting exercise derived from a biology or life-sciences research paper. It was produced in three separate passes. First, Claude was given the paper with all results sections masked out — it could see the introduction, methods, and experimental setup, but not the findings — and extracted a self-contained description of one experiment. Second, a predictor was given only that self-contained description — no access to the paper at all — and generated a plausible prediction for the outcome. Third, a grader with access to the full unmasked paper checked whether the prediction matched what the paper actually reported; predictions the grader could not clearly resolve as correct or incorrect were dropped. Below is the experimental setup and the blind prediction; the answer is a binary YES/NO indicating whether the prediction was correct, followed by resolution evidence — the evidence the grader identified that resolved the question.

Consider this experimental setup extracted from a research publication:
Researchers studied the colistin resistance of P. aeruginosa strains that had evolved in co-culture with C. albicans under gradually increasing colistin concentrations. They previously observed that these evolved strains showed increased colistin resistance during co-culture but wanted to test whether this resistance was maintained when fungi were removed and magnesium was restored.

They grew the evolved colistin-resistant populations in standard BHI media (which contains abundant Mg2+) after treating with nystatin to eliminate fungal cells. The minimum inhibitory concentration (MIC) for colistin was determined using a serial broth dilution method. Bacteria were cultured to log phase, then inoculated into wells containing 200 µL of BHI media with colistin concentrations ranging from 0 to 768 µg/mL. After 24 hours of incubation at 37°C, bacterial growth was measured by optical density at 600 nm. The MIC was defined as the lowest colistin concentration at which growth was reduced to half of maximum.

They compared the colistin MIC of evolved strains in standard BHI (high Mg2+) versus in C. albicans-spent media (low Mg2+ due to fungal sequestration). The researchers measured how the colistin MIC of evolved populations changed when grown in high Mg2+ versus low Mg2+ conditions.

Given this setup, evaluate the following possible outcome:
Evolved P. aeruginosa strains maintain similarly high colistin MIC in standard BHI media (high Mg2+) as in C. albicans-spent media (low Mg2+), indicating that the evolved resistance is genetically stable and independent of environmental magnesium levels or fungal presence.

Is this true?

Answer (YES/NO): NO